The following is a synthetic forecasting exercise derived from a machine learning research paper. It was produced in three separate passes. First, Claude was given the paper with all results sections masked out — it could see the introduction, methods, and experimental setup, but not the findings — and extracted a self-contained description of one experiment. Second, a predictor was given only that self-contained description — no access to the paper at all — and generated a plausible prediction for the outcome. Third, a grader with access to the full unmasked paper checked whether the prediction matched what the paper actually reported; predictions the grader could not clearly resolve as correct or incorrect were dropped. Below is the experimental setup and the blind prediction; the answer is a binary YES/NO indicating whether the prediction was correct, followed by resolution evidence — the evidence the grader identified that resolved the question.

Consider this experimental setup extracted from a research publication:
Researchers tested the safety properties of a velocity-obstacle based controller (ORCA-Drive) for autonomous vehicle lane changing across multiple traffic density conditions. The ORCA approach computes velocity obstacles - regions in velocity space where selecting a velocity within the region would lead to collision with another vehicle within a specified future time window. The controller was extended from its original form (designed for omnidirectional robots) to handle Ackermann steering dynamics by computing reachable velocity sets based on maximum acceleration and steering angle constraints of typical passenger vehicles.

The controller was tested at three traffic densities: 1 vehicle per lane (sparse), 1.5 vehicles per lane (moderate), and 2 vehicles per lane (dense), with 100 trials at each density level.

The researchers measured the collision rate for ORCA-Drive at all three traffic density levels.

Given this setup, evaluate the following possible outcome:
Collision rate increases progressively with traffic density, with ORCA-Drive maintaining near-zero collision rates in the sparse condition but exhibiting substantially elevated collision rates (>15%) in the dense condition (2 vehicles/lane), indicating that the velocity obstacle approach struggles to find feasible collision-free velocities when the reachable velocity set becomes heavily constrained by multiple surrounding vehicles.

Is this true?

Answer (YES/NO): NO